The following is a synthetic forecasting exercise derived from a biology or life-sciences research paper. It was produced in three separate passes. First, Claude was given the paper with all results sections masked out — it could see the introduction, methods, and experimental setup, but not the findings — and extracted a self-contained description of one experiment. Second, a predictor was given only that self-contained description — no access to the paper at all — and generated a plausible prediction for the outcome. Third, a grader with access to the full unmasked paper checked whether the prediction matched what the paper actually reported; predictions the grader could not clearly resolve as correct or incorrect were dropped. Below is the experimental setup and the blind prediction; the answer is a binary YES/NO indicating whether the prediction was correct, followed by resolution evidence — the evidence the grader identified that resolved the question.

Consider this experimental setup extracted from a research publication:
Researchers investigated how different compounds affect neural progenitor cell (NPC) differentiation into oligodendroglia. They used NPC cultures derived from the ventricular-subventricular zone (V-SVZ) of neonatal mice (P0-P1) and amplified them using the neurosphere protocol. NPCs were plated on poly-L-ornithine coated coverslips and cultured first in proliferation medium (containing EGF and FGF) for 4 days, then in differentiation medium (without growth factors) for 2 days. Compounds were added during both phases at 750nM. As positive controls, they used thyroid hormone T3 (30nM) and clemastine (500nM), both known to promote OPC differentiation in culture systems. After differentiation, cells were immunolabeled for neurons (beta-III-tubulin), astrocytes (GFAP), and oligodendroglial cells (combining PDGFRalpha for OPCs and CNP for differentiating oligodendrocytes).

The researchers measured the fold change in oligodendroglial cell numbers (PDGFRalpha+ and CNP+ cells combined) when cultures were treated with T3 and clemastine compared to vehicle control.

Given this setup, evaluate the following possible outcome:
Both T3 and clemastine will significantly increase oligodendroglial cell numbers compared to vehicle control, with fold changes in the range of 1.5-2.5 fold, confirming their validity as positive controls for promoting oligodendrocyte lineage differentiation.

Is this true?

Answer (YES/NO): NO